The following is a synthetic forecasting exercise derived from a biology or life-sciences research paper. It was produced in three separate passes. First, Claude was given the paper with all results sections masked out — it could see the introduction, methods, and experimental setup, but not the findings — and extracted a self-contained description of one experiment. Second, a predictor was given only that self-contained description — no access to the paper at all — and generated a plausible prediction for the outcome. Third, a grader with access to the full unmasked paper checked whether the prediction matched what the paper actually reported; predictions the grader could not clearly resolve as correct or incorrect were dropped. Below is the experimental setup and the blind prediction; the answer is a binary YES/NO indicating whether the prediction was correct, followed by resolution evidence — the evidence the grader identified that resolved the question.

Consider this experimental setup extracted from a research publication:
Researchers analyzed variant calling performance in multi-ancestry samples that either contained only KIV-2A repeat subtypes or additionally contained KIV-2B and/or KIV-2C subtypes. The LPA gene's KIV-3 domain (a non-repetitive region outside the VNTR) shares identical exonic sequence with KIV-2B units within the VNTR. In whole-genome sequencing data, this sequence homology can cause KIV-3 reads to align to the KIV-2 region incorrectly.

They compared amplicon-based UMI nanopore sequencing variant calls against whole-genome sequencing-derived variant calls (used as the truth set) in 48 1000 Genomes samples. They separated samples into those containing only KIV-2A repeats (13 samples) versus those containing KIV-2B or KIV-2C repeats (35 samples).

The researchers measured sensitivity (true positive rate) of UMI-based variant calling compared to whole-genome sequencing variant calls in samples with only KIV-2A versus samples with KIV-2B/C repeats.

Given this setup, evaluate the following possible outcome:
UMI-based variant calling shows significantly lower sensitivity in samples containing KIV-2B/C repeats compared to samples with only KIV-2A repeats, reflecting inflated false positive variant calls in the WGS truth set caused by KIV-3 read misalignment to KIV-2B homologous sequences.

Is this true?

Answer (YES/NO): NO